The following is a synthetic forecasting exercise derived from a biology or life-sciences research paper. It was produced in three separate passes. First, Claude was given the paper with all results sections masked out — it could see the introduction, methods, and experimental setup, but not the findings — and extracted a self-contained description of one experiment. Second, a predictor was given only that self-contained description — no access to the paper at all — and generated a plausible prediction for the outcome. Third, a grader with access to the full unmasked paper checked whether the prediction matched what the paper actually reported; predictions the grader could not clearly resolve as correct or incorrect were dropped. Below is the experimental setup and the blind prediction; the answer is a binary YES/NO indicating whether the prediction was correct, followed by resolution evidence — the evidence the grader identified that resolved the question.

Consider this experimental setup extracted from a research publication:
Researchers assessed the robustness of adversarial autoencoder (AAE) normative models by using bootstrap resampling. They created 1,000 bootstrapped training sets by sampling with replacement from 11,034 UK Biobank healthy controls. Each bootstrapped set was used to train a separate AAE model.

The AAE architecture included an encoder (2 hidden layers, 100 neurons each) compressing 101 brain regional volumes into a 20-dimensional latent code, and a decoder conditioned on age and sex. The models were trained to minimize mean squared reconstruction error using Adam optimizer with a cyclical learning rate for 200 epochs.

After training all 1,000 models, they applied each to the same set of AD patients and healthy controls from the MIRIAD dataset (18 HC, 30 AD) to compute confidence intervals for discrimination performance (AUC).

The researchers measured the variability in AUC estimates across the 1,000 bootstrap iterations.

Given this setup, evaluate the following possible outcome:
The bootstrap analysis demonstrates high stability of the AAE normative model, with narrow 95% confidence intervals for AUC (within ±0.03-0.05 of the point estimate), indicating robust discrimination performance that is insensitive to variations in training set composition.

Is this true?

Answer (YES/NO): NO